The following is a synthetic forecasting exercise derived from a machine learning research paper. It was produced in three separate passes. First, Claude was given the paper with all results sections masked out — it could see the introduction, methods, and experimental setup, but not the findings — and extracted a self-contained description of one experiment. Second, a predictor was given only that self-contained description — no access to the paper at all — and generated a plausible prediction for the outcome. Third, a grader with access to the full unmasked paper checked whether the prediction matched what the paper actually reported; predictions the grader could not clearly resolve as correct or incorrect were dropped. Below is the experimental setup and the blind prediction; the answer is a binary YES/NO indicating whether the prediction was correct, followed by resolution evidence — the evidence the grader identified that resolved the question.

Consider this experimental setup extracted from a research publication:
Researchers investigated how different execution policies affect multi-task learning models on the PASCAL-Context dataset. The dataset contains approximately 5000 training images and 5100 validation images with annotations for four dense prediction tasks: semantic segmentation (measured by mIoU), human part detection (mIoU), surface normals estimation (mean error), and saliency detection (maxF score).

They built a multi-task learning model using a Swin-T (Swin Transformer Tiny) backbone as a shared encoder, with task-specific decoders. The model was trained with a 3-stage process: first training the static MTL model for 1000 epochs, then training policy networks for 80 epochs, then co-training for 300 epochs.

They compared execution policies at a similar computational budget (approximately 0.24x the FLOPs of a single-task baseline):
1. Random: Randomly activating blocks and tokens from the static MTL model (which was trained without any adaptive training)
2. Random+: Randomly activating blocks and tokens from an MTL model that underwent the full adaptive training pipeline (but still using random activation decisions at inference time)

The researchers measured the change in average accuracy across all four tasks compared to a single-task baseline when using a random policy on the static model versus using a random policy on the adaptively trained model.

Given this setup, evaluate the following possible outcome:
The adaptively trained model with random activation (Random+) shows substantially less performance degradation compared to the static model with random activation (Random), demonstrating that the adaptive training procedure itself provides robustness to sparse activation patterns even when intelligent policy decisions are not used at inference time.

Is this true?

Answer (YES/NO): YES